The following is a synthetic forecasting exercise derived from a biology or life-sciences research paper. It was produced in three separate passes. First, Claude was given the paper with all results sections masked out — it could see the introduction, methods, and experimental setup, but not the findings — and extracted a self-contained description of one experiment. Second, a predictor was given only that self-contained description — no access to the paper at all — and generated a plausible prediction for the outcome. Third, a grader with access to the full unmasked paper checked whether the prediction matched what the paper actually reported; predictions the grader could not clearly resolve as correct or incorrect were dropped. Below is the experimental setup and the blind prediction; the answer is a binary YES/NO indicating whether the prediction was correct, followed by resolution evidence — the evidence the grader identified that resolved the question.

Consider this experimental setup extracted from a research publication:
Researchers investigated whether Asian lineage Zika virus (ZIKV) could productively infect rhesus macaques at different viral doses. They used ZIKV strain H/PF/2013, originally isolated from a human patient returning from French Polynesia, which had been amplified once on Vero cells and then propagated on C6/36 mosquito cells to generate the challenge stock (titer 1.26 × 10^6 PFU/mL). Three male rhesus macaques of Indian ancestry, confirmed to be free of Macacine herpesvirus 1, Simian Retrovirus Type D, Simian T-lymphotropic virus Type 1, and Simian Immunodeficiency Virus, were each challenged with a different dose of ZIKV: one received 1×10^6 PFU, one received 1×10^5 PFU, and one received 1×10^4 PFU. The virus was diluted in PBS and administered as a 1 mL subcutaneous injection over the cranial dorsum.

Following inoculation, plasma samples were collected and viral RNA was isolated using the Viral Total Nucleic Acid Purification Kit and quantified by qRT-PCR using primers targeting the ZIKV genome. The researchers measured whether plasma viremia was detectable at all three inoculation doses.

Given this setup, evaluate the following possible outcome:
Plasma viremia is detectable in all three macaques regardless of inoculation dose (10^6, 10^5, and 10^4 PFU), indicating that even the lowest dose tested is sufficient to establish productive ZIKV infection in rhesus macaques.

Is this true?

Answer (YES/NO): YES